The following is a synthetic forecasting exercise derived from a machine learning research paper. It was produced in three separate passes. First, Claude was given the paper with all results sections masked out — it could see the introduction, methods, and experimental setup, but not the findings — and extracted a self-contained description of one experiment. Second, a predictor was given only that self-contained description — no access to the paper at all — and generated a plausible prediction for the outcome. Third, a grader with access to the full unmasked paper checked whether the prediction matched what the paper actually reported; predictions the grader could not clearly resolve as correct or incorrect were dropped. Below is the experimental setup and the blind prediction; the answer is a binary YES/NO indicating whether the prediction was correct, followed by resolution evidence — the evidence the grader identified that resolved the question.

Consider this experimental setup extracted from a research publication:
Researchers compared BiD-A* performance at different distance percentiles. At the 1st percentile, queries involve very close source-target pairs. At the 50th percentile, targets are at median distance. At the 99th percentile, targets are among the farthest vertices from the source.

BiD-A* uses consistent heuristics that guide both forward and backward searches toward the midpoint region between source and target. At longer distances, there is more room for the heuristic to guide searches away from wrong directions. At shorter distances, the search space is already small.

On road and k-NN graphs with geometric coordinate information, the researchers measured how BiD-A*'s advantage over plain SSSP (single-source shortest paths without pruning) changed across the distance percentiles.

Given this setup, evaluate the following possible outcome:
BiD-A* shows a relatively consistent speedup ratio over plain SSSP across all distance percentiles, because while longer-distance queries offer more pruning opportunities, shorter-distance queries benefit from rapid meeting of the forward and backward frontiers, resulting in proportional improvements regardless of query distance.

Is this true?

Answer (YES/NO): NO